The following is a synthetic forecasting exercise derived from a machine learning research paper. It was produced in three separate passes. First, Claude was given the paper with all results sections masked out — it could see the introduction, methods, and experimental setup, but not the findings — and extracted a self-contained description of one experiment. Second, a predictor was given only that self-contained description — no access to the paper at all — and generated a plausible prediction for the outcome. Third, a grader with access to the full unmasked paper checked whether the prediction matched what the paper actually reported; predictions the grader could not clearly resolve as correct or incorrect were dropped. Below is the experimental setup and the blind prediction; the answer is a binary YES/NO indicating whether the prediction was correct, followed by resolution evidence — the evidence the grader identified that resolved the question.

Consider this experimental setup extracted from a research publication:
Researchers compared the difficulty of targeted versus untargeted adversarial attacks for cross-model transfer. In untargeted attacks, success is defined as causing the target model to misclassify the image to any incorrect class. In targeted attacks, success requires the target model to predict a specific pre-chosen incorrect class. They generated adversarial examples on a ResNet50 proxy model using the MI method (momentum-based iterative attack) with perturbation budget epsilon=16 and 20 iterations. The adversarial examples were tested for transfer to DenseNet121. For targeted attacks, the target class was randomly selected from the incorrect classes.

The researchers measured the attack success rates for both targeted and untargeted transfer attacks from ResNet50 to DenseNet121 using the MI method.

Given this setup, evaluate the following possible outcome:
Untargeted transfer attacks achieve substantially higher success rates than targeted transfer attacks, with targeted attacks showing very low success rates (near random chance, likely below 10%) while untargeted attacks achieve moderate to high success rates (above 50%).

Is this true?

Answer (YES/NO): YES